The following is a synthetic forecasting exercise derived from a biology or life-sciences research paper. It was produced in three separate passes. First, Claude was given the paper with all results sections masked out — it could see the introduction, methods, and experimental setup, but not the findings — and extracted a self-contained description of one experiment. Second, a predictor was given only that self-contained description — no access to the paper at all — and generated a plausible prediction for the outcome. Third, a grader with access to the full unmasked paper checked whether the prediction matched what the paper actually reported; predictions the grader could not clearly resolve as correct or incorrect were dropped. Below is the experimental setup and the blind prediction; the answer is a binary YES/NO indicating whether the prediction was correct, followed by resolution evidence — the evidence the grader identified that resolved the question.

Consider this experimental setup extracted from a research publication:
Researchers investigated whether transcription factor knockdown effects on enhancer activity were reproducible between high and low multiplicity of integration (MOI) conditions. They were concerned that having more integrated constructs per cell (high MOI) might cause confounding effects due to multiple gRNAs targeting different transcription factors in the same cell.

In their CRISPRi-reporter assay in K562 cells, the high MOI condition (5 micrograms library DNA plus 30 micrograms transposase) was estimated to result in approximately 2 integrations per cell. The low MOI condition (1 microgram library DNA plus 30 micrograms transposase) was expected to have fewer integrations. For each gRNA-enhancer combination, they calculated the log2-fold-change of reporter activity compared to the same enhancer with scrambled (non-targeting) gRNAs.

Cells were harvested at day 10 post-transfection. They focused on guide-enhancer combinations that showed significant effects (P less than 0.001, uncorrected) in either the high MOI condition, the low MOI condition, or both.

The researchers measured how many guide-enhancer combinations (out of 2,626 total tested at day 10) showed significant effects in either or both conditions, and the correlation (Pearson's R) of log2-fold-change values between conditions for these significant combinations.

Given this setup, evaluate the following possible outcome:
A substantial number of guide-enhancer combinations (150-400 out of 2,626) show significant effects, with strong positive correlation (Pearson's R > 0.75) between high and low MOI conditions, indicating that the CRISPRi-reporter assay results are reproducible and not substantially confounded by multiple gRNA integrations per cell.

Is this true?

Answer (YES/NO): NO